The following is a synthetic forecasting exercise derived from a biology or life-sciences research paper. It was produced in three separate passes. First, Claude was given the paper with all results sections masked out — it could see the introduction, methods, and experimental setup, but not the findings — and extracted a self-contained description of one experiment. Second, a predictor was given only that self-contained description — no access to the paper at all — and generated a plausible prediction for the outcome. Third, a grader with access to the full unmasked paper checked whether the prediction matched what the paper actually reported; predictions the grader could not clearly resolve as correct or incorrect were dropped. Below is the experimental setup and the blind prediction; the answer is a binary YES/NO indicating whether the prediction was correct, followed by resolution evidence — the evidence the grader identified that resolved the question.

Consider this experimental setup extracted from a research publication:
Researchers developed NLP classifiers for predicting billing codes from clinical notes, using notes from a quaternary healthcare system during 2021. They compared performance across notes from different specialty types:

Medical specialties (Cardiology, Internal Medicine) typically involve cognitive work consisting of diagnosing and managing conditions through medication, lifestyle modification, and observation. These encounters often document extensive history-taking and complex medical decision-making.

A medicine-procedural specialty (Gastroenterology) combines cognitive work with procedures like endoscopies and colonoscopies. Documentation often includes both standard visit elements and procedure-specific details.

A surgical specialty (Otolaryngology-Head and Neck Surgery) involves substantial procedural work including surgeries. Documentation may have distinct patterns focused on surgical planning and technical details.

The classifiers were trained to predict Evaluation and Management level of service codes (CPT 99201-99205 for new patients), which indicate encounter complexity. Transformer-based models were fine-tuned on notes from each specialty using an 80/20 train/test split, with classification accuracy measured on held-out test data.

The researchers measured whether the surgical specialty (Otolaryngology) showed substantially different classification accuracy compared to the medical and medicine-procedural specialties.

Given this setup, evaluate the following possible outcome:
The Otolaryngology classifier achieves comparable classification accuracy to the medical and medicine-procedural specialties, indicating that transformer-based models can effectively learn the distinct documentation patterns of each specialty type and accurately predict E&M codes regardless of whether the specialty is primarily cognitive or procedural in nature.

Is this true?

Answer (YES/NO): NO